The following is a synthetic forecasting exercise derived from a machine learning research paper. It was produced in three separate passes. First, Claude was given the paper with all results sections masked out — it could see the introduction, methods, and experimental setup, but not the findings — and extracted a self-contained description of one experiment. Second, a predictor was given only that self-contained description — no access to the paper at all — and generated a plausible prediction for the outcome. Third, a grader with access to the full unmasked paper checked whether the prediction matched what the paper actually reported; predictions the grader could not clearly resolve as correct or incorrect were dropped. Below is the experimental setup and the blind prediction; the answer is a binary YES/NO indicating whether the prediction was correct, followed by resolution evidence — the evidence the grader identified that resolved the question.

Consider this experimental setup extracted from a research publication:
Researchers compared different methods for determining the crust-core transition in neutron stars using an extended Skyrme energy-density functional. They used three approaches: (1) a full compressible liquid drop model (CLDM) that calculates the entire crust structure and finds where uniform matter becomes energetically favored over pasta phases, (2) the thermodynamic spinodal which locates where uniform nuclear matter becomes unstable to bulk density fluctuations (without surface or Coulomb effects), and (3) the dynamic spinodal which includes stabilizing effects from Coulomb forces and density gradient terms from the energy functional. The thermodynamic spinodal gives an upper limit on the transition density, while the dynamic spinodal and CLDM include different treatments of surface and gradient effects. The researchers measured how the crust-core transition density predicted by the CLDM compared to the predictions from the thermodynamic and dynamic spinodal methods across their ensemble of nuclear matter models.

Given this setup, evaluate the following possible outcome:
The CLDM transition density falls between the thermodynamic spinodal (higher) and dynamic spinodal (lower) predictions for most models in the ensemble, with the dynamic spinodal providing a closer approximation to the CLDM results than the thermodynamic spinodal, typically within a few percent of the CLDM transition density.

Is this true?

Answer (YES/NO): NO